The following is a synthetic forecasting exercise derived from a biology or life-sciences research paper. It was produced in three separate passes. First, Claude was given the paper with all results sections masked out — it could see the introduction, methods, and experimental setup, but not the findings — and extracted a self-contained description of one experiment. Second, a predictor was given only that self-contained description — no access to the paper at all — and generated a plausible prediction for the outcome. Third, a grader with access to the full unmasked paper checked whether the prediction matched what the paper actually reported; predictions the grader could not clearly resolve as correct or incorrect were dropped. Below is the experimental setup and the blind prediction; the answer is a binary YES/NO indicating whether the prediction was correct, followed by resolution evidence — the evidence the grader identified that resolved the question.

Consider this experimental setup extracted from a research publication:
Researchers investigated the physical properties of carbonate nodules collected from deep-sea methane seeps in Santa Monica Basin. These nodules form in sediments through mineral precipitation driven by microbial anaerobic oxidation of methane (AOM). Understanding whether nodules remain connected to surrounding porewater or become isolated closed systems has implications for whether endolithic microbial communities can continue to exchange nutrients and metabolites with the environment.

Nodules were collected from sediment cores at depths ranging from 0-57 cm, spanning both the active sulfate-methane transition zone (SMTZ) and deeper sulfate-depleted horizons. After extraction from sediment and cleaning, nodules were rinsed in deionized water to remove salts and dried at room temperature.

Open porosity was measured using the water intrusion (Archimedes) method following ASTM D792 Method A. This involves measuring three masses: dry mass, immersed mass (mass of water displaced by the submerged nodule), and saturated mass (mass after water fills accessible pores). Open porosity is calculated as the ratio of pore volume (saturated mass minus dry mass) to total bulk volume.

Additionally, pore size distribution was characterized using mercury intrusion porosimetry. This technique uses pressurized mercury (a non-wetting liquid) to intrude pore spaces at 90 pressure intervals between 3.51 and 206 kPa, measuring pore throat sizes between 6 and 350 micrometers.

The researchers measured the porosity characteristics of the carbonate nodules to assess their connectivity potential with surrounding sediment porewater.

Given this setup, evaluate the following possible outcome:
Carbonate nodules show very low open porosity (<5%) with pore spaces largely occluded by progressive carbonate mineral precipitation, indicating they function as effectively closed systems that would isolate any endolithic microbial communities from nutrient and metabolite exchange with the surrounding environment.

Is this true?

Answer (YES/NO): NO